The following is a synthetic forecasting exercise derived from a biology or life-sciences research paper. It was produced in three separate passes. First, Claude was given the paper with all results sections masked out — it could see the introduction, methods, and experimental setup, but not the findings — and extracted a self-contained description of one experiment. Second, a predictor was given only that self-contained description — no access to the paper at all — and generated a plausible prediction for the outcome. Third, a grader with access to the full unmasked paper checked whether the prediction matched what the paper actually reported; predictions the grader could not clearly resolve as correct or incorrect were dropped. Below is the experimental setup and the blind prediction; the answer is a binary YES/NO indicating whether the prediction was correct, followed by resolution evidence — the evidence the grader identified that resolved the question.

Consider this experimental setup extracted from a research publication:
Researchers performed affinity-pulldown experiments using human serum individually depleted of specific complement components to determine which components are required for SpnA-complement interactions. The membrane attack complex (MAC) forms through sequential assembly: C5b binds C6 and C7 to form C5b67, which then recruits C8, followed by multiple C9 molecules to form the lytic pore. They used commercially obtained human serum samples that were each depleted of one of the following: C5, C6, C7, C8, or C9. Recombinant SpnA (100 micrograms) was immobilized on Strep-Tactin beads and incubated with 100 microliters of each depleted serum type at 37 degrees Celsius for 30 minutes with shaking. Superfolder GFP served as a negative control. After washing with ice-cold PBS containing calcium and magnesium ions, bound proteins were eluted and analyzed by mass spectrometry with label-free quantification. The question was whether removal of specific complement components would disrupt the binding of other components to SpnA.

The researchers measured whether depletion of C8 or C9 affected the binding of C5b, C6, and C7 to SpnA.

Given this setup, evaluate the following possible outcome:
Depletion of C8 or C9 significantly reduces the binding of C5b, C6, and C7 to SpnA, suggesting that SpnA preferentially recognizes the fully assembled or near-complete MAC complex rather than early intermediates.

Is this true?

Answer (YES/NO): NO